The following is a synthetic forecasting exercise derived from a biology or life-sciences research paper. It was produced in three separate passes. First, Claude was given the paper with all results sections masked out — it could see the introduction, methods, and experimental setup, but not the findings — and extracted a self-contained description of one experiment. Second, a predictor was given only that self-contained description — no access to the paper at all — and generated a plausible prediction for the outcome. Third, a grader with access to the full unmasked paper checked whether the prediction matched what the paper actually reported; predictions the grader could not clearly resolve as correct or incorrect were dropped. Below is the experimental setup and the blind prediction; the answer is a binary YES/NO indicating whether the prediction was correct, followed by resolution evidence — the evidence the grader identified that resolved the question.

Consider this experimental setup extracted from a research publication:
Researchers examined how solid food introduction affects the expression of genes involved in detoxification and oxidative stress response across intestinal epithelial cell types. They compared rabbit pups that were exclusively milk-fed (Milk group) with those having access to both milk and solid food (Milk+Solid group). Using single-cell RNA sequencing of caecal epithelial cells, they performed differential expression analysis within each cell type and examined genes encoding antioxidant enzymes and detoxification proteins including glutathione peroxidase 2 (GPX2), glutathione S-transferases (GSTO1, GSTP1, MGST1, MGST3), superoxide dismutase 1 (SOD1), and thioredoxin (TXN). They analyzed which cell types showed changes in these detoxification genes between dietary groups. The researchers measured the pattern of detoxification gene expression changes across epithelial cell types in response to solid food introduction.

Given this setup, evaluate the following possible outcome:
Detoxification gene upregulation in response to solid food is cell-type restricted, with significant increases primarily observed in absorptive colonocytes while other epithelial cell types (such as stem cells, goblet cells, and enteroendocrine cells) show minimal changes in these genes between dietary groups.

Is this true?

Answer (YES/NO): NO